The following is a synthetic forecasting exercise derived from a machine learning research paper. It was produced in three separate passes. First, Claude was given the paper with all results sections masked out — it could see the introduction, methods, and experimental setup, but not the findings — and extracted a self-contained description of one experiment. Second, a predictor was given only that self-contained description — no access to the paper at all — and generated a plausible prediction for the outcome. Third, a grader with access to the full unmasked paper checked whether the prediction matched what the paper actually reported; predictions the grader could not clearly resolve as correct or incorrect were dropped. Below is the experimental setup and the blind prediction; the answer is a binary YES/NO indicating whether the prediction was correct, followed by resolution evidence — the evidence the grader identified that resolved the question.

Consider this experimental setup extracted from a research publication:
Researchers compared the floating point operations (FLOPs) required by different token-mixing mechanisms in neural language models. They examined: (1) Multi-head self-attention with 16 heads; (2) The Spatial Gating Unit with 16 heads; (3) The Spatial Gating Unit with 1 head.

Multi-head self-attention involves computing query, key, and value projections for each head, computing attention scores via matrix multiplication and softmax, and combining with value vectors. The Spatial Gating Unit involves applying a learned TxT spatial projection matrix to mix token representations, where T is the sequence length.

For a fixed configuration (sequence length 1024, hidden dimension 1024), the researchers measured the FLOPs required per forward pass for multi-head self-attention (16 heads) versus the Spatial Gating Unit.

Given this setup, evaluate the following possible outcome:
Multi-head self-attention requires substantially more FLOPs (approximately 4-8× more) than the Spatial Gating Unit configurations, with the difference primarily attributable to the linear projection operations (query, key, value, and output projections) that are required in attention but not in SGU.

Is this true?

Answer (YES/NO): NO